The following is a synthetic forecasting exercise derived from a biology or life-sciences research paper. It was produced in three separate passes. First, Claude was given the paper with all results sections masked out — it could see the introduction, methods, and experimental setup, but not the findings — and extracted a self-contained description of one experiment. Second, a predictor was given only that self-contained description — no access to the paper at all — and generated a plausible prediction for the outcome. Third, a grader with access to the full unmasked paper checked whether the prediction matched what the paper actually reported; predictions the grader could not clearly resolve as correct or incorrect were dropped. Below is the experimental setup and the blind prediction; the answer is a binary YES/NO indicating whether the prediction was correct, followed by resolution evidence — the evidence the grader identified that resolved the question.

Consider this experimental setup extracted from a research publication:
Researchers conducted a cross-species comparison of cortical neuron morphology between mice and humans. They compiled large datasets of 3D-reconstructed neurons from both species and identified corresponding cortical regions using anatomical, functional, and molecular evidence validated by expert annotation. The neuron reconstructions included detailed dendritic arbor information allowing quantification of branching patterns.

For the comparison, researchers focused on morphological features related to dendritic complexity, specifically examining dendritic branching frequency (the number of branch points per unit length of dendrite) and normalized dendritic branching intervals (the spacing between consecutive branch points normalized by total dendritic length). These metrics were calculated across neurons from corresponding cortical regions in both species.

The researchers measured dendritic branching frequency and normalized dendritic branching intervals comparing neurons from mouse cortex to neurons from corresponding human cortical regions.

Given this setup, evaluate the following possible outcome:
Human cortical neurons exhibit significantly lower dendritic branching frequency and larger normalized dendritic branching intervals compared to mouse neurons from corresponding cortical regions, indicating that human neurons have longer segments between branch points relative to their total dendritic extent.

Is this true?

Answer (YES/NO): NO